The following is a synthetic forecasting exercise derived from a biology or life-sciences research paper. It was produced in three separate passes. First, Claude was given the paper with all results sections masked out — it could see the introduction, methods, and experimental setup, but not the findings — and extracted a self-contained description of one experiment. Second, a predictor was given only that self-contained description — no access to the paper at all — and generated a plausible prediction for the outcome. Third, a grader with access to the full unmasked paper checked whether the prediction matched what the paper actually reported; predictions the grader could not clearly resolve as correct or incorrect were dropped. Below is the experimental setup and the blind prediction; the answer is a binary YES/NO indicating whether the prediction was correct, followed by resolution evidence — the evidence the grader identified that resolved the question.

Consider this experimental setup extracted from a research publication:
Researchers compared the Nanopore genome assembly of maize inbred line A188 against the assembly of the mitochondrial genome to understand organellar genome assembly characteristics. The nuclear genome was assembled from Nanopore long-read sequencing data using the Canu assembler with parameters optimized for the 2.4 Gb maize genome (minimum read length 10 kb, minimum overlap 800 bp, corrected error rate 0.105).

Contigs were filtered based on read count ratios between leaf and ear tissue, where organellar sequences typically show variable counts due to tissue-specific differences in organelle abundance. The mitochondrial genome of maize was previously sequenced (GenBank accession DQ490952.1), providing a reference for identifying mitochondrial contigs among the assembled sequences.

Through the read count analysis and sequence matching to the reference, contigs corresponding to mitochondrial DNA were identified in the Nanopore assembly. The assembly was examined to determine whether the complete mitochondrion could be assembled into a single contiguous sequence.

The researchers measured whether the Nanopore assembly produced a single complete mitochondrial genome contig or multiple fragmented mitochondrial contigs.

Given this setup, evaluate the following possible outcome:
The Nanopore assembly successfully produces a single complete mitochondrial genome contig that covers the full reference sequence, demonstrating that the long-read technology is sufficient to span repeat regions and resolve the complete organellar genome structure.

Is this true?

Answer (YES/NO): NO